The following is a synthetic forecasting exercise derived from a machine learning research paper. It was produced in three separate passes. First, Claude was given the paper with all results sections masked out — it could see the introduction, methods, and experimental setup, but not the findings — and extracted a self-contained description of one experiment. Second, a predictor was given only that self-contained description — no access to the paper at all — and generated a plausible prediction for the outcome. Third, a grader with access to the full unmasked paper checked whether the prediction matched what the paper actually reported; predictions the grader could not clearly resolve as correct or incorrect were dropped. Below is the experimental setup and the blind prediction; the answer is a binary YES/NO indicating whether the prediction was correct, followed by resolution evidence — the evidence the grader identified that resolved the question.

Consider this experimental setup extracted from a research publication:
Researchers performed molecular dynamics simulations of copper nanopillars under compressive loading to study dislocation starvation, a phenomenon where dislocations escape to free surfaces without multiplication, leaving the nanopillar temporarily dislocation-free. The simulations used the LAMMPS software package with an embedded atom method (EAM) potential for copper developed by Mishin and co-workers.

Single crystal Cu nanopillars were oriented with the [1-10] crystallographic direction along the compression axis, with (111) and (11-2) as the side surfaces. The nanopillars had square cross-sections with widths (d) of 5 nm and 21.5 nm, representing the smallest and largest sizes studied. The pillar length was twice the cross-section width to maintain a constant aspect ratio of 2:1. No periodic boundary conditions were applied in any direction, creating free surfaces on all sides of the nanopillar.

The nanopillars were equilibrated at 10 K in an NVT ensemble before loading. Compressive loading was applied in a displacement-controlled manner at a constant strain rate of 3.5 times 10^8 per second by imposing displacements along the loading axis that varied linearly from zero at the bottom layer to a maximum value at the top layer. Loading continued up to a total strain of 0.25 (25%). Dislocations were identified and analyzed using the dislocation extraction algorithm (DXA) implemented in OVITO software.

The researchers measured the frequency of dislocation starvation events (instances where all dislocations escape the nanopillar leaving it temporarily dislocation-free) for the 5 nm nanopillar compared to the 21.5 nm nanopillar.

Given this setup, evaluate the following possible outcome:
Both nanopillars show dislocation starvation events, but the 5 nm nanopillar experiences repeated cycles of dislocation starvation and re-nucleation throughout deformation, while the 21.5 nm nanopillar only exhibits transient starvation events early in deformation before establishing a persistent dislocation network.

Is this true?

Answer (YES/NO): NO